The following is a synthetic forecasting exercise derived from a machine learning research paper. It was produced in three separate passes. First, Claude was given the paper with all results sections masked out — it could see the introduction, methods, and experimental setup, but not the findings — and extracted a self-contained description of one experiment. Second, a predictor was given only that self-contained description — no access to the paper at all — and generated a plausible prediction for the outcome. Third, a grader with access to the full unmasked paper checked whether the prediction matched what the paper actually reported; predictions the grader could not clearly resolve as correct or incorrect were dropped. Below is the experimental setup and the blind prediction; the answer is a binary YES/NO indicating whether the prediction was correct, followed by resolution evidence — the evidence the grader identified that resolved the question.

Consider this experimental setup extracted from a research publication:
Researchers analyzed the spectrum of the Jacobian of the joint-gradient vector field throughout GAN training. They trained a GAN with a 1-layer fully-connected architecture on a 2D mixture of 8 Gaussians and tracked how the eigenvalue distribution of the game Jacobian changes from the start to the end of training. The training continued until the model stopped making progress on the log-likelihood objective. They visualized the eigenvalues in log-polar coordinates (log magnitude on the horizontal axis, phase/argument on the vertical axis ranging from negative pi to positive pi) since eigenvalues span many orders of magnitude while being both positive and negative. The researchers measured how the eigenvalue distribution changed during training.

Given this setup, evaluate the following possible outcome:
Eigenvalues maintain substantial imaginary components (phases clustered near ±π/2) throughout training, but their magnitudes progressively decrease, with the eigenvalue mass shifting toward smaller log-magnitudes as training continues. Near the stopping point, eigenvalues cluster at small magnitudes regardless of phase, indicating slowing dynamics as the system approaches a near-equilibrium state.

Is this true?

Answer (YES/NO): NO